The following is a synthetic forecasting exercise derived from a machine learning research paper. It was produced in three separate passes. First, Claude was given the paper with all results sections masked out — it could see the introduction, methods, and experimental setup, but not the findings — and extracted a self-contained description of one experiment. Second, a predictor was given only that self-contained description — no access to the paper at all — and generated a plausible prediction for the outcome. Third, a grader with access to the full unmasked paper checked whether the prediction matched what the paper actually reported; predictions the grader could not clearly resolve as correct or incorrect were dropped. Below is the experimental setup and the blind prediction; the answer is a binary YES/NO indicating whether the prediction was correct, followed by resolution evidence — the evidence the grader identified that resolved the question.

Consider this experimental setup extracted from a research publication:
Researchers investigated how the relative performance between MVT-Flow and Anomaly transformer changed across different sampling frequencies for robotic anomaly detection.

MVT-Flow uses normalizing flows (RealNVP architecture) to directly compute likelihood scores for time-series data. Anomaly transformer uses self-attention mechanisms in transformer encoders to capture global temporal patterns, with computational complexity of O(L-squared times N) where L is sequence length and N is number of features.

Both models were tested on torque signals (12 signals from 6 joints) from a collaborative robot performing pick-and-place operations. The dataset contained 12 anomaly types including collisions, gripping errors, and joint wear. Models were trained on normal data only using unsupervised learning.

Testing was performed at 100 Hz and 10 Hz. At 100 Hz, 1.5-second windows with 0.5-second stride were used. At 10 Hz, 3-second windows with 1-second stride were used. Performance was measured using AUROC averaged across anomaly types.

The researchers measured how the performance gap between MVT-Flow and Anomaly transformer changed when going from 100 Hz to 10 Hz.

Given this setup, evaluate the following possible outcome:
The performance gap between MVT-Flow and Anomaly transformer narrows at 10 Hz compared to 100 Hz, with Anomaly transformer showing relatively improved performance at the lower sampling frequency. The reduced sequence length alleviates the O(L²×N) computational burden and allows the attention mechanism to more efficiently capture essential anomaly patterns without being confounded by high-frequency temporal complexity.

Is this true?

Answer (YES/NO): YES